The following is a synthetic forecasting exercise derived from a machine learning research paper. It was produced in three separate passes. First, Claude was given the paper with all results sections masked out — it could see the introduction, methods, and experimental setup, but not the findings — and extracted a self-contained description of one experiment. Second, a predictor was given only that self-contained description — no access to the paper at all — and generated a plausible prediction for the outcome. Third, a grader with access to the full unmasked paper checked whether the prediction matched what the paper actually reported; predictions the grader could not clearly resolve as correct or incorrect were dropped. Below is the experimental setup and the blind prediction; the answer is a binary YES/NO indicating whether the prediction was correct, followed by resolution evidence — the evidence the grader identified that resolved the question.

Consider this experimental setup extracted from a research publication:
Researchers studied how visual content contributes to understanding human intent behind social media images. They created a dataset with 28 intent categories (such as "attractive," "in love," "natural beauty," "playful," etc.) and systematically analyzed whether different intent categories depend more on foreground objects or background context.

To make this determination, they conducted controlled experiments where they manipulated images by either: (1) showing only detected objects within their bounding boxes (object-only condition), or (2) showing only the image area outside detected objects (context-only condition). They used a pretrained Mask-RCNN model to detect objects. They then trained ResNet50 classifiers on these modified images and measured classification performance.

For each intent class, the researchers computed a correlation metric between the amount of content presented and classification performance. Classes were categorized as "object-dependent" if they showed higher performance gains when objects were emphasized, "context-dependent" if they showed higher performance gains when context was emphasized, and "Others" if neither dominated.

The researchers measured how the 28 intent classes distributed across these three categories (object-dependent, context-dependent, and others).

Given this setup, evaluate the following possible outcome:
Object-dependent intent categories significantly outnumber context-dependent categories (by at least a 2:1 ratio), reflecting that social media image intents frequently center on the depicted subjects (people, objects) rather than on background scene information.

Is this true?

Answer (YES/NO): YES